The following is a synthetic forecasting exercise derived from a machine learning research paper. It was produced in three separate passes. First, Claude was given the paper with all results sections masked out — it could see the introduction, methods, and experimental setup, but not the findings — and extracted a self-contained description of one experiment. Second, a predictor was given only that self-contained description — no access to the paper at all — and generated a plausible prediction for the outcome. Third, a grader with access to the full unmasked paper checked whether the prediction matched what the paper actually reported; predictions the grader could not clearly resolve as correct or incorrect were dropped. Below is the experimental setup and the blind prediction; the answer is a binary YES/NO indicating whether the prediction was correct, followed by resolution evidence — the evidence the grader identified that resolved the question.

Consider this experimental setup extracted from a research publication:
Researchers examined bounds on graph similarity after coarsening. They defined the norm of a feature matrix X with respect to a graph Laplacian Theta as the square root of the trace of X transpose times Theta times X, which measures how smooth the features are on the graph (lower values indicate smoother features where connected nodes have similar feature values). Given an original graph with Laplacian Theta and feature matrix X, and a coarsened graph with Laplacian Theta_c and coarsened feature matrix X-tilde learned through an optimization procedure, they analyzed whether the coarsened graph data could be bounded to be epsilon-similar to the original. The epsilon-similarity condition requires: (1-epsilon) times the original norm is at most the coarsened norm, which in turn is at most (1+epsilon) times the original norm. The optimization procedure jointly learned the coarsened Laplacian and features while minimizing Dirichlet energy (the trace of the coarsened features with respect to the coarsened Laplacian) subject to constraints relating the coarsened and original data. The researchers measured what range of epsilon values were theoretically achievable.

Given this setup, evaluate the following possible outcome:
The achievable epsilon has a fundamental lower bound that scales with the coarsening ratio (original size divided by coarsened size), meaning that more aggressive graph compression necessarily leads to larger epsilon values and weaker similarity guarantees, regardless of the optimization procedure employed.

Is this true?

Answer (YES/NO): NO